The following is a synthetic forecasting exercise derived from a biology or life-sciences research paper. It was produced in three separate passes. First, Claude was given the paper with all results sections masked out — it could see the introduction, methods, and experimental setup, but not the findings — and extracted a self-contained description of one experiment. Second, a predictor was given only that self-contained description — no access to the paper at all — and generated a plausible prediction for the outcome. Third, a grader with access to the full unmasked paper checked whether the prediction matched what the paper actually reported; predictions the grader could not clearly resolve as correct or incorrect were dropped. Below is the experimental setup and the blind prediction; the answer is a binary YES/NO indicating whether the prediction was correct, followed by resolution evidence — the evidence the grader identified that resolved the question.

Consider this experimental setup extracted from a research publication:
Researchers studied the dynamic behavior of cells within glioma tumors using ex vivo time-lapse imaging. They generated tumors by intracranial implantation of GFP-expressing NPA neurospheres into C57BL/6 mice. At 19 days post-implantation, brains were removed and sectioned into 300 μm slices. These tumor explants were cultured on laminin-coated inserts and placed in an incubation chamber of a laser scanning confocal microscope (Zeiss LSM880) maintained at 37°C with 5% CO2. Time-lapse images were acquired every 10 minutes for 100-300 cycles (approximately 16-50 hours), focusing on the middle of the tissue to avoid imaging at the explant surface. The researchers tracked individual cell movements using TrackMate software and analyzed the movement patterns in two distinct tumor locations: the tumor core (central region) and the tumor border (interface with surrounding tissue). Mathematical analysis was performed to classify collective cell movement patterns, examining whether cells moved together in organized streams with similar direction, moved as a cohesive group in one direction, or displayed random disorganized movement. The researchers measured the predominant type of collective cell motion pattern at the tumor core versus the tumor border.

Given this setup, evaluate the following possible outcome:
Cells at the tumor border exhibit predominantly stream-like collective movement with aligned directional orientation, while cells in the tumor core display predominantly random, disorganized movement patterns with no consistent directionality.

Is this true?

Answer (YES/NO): NO